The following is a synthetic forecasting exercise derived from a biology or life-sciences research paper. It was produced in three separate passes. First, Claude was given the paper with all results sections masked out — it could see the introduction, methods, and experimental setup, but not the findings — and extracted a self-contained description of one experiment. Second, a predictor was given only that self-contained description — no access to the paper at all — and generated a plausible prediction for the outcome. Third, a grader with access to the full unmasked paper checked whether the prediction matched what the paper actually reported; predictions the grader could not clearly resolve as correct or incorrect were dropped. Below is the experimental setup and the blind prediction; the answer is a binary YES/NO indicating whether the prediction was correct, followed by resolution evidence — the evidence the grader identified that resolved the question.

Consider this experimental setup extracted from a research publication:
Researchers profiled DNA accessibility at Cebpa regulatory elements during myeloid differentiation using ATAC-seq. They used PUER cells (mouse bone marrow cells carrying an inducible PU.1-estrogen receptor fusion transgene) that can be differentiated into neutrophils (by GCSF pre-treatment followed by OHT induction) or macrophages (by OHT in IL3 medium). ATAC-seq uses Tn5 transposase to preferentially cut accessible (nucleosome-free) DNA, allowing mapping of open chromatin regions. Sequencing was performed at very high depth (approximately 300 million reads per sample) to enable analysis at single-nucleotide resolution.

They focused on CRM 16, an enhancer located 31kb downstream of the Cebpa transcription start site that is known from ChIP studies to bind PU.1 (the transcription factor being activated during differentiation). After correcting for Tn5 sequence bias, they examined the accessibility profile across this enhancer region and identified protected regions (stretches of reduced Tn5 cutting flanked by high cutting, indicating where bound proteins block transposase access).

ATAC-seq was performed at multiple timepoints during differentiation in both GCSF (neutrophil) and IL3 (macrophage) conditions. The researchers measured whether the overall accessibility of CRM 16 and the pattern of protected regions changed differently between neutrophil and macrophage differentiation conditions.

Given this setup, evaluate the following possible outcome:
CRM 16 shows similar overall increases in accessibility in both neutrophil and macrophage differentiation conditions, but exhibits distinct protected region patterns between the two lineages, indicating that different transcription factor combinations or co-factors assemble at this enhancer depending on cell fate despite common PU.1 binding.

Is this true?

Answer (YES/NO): NO